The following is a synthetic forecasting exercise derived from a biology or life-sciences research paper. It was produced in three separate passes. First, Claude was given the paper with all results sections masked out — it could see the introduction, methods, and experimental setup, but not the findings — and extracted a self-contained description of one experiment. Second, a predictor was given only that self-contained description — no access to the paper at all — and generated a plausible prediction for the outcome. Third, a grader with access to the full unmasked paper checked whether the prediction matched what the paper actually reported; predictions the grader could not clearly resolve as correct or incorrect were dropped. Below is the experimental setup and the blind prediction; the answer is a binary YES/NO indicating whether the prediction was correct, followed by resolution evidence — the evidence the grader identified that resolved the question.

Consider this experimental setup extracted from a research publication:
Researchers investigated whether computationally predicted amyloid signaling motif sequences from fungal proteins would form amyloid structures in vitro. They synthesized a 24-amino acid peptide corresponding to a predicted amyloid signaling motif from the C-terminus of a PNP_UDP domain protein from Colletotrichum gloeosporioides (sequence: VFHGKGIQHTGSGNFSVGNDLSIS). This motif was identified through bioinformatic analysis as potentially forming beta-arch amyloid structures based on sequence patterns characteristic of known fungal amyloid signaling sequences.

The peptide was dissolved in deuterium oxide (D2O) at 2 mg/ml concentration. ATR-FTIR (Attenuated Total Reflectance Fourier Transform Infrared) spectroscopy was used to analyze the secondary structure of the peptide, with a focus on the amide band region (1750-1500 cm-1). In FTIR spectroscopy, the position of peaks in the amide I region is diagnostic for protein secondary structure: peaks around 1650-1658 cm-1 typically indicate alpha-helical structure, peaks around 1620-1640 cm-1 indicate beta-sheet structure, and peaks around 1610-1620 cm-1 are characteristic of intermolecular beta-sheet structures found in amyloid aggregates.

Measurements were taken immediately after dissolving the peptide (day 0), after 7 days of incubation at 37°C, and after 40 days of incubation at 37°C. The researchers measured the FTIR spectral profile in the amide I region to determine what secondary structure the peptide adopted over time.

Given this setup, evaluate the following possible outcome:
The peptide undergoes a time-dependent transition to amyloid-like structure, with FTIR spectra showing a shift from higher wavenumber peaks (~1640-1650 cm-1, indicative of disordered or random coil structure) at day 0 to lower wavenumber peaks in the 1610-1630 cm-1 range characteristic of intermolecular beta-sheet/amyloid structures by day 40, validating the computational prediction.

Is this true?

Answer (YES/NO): NO